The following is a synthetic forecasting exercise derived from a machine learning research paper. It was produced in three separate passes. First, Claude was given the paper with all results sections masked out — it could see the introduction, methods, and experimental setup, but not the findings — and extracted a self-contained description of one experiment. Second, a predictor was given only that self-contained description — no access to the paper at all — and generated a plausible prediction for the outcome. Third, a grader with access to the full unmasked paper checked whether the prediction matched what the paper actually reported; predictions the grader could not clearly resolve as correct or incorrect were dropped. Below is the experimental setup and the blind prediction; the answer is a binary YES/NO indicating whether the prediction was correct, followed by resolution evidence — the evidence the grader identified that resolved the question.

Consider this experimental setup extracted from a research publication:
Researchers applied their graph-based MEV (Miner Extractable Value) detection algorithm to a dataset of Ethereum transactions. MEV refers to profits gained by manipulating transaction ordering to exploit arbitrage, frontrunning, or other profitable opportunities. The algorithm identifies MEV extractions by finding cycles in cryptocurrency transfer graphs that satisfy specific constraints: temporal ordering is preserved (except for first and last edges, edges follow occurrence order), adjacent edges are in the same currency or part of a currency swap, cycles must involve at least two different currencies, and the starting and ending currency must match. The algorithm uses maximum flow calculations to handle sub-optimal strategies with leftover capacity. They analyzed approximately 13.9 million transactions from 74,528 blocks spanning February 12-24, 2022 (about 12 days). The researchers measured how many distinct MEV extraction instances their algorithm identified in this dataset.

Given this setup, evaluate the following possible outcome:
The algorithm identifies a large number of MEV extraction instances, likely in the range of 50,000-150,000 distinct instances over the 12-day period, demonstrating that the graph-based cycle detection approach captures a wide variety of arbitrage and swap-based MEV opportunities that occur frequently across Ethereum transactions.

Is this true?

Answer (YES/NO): NO